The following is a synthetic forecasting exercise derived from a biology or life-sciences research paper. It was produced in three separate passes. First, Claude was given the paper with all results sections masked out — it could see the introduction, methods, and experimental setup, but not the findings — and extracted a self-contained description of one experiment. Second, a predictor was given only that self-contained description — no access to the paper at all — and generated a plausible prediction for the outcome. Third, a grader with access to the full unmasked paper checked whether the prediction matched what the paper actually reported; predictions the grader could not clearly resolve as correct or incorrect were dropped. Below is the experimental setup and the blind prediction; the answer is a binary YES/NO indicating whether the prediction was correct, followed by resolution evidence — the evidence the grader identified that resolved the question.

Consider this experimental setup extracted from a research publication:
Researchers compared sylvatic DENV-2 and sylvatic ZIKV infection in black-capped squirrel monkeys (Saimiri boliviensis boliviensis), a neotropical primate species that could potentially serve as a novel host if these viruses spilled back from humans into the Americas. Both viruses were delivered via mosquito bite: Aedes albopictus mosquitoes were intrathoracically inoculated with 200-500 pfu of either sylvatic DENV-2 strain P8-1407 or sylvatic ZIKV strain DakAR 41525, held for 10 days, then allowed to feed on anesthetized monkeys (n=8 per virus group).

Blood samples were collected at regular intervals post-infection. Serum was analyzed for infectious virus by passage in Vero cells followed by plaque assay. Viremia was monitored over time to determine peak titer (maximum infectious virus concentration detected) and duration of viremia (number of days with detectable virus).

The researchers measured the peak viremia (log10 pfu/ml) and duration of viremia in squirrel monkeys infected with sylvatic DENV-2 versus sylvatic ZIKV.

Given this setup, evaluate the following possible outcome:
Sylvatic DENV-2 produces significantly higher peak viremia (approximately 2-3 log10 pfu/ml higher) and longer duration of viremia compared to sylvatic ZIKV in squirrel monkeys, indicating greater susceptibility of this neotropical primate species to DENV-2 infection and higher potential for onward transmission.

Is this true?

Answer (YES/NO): NO